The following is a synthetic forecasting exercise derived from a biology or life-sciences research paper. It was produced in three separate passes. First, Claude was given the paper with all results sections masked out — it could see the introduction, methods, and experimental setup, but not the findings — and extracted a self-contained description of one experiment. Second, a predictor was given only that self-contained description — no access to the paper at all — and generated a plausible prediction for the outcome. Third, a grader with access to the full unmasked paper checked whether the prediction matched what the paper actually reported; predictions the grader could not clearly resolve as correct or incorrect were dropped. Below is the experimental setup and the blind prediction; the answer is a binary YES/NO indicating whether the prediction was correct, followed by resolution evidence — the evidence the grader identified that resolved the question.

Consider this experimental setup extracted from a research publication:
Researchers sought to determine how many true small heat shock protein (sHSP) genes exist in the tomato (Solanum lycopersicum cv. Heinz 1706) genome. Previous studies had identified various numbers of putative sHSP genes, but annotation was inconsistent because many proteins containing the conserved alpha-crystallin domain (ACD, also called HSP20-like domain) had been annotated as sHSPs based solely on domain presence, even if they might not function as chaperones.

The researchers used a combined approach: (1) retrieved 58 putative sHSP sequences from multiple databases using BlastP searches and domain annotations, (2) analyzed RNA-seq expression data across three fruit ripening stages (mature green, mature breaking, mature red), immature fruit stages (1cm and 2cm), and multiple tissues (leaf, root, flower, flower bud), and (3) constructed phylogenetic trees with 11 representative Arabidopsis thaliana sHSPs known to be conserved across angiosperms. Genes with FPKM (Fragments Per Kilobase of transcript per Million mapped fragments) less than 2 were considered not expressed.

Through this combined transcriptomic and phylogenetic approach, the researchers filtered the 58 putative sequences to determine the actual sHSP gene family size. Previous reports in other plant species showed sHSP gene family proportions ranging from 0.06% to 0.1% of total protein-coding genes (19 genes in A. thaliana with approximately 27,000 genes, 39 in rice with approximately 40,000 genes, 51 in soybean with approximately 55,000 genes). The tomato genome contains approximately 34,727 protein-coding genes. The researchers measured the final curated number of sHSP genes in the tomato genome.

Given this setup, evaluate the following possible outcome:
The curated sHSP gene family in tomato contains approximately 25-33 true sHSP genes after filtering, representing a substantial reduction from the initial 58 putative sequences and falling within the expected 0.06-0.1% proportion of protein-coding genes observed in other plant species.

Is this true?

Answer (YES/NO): YES